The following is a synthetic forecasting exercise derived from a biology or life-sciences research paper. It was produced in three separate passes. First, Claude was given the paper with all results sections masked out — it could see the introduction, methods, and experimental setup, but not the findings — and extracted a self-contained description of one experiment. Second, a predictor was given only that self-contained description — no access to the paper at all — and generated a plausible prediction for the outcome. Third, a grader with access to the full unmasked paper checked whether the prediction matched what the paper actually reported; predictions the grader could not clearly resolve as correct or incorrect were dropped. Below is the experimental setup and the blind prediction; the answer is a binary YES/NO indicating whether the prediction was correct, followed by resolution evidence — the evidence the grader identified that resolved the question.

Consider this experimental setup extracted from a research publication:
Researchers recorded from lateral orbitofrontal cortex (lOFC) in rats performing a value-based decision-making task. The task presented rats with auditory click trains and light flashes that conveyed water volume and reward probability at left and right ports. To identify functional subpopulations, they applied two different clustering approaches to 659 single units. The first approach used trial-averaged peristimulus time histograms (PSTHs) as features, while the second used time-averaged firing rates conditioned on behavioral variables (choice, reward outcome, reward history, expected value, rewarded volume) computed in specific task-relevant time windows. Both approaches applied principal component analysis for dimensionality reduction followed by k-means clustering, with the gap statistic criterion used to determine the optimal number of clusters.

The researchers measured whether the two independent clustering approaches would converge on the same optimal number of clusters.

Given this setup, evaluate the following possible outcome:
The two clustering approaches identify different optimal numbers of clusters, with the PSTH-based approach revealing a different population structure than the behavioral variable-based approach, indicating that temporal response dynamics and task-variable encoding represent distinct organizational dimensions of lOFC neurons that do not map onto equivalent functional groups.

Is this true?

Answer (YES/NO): NO